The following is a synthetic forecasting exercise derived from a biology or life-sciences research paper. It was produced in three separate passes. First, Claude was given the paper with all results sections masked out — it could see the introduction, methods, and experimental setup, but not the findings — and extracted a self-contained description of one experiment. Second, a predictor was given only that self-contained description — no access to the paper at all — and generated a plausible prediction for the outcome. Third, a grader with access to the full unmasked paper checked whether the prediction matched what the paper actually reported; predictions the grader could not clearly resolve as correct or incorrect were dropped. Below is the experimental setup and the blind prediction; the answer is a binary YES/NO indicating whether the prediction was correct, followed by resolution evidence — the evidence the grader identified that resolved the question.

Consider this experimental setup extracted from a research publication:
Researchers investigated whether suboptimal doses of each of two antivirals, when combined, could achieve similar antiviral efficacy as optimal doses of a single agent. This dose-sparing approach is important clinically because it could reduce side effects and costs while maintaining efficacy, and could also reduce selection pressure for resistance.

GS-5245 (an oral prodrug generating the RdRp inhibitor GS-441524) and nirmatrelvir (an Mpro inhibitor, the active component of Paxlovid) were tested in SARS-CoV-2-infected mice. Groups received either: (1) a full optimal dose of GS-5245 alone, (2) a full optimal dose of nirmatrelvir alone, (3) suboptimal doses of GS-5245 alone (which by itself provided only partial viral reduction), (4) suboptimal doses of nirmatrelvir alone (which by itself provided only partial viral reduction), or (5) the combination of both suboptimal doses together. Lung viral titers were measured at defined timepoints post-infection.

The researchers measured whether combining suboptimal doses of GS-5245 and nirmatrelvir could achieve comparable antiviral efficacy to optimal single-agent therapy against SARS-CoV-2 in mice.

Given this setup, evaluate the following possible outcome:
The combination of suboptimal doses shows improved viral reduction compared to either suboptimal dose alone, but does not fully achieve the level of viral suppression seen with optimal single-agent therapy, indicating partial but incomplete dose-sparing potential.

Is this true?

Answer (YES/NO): YES